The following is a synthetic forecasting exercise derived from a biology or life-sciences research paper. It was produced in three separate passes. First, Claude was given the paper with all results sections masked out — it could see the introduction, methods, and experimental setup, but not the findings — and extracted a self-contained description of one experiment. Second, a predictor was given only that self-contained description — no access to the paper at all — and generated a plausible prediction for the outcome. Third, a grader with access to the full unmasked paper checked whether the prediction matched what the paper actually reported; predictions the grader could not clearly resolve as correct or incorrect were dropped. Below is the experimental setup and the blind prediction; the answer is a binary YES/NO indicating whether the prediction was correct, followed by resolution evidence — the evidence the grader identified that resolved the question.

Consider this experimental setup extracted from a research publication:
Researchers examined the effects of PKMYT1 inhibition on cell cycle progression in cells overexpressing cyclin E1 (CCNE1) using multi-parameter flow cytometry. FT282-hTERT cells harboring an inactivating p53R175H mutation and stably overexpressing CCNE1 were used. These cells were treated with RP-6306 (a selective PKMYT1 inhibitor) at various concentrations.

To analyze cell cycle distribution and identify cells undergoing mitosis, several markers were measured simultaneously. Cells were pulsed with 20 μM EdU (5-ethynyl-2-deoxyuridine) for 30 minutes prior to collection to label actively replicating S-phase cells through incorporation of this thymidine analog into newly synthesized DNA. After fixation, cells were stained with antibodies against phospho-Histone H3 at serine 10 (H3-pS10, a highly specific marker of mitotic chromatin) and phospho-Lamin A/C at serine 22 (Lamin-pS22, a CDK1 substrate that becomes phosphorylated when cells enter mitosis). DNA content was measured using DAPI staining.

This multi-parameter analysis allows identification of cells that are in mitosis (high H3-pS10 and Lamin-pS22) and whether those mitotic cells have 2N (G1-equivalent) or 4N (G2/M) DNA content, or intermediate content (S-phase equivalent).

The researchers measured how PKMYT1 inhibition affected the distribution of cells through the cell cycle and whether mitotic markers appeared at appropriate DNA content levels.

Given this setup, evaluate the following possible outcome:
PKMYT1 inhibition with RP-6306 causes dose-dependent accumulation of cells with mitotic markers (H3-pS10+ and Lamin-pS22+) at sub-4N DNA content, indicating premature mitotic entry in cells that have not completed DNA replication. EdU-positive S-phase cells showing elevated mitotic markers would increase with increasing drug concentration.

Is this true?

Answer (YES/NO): YES